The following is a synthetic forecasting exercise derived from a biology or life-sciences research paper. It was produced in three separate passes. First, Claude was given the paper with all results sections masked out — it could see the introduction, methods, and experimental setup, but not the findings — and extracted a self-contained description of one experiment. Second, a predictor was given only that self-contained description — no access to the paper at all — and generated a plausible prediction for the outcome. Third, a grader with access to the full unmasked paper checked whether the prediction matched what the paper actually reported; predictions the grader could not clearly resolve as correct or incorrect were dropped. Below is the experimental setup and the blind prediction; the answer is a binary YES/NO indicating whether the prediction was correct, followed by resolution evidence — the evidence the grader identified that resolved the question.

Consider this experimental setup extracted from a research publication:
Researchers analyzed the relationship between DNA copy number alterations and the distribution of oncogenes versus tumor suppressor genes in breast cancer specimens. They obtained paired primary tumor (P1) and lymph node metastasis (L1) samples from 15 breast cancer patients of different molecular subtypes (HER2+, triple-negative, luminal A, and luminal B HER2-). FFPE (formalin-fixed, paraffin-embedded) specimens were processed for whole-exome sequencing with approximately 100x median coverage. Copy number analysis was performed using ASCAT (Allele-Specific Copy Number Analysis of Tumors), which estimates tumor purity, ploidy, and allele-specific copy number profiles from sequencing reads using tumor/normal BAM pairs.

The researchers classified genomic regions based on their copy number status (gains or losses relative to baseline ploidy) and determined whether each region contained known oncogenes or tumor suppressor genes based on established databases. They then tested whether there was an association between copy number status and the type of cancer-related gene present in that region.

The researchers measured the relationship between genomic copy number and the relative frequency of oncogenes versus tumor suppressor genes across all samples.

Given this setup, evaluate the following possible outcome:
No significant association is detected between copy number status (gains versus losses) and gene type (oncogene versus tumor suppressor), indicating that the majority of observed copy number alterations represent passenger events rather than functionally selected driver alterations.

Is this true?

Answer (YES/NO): NO